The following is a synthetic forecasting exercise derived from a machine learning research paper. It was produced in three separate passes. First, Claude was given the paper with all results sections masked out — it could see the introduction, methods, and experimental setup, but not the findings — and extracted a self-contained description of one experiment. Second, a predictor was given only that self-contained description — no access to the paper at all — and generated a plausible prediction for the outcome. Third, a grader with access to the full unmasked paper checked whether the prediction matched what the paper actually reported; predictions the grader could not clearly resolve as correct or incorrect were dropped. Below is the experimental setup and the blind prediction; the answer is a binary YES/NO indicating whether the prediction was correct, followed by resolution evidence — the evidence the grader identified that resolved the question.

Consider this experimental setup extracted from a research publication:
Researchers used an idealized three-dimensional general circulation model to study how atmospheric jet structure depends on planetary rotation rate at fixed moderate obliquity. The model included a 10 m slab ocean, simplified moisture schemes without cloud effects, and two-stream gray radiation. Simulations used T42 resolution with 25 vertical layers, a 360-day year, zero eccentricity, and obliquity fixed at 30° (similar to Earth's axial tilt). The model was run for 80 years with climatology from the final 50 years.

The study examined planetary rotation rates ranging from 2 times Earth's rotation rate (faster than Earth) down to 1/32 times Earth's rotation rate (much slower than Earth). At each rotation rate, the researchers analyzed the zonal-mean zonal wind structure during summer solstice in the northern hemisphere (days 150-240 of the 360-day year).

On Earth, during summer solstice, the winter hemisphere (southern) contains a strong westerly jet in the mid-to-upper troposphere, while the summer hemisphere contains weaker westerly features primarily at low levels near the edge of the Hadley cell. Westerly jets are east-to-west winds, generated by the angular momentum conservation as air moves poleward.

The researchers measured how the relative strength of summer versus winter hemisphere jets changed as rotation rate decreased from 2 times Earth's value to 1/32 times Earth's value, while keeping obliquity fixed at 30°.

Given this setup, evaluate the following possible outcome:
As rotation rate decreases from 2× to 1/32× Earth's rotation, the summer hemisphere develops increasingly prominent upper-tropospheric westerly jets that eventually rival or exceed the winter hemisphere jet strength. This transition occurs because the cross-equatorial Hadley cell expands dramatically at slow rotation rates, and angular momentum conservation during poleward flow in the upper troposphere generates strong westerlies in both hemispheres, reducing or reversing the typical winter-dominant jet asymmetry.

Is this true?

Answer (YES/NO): NO